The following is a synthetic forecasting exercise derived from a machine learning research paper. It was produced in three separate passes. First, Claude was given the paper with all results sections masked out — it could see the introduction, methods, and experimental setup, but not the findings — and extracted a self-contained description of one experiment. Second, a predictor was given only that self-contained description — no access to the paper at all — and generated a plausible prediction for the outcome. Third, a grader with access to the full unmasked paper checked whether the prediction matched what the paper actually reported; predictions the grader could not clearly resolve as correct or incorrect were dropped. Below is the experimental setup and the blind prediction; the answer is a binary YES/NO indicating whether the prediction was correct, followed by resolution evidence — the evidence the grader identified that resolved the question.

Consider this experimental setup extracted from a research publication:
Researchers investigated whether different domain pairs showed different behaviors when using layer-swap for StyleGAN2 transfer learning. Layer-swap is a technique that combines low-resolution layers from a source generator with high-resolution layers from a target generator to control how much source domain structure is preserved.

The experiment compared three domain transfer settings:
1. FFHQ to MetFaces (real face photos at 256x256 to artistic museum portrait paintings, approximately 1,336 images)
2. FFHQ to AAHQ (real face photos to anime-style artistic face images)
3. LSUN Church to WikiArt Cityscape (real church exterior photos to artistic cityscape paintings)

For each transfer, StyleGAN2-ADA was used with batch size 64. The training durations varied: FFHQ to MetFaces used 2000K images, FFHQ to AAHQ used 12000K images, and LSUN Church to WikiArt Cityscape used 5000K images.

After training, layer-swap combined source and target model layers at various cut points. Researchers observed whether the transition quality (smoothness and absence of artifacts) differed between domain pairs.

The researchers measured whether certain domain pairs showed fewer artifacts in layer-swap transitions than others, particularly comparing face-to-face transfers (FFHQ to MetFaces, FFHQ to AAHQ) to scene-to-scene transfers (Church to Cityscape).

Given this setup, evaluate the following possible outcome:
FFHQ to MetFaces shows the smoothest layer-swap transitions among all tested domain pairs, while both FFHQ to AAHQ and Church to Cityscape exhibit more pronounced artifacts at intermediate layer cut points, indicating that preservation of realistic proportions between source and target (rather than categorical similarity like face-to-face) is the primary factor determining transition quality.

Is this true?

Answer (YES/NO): NO